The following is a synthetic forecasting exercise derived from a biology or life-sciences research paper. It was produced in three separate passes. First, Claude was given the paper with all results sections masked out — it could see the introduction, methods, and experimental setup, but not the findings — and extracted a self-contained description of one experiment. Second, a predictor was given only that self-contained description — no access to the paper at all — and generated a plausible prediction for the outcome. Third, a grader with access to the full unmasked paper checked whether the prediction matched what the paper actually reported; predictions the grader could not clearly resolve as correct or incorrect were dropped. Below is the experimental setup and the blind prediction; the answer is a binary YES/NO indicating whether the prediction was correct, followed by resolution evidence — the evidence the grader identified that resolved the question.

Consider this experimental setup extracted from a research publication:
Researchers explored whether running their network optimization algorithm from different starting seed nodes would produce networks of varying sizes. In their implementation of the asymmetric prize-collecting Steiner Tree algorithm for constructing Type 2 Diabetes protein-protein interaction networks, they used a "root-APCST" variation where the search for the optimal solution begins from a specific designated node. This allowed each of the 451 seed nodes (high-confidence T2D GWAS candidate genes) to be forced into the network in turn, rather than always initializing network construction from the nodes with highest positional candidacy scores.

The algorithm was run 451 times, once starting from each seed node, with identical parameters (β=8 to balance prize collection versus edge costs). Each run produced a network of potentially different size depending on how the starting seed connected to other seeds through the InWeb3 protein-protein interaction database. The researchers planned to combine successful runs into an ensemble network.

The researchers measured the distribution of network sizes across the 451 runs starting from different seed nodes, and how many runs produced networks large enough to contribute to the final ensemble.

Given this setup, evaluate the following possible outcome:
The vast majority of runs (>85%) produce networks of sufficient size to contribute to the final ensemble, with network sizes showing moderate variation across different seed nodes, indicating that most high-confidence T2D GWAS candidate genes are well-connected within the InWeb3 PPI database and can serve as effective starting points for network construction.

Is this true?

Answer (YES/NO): NO